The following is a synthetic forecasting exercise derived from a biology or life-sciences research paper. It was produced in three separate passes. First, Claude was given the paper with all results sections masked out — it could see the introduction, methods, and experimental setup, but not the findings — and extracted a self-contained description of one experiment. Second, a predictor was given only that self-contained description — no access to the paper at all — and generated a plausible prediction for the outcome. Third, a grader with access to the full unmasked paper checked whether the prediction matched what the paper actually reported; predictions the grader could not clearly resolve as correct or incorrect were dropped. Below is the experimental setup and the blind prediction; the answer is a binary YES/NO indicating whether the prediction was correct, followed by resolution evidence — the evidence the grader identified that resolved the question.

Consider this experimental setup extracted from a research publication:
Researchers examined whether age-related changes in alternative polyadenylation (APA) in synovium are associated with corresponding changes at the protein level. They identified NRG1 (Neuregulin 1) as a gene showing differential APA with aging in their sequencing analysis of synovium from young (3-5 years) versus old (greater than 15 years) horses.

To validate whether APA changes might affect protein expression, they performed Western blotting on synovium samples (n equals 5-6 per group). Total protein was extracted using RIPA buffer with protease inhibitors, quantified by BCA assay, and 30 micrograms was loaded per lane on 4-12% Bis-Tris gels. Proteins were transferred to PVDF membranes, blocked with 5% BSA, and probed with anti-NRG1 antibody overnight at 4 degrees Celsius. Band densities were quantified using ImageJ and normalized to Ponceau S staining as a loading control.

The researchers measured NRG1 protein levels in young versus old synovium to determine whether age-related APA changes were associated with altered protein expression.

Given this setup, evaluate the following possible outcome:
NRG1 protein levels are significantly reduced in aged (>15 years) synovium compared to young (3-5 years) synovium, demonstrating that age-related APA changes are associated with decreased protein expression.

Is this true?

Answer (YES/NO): NO